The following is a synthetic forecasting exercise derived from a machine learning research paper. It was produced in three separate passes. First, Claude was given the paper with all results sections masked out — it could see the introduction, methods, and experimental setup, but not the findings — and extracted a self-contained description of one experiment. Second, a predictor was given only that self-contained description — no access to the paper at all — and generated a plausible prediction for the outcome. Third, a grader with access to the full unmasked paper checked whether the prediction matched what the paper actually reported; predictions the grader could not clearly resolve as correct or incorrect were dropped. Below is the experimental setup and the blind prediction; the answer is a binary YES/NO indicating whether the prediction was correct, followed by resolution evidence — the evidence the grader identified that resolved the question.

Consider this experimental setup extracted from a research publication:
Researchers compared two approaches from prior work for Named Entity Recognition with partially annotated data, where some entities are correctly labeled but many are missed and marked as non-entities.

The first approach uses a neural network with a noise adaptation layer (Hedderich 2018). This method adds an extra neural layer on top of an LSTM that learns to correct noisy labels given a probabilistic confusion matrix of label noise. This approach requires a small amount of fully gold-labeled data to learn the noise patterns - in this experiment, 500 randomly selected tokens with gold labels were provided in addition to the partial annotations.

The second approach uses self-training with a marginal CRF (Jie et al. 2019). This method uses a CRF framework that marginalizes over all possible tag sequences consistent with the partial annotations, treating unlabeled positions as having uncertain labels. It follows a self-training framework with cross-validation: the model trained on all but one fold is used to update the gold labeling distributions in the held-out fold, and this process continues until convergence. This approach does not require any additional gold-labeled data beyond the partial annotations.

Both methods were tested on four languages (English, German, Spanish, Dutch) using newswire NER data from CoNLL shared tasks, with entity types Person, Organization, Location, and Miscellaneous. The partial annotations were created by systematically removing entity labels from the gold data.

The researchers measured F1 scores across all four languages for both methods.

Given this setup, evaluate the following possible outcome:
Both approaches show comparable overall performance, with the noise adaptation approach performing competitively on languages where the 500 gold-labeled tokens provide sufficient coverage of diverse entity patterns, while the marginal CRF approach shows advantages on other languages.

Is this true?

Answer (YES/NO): NO